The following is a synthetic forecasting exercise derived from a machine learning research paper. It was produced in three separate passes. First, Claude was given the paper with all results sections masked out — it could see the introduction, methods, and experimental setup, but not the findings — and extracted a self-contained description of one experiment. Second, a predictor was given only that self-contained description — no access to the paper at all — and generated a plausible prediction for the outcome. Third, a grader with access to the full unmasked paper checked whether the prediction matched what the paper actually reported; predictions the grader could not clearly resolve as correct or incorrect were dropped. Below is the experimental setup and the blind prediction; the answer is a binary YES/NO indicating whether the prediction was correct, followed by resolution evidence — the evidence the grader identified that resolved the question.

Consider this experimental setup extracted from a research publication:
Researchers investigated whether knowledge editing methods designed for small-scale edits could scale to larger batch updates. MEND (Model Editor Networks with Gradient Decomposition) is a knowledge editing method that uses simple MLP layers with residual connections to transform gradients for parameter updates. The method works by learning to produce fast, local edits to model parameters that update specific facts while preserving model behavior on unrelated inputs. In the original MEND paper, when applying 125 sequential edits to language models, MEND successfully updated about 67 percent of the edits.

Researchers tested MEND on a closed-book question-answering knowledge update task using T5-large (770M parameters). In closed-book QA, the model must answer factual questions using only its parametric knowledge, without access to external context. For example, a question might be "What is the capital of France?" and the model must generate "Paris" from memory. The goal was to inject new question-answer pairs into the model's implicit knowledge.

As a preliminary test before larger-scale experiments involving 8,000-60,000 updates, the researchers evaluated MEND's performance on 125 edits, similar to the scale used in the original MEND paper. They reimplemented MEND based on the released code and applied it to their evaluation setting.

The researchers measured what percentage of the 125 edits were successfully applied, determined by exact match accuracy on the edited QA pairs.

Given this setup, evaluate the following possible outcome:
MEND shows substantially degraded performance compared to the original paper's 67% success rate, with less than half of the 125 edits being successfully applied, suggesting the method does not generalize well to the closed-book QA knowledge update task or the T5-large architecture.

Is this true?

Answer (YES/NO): YES